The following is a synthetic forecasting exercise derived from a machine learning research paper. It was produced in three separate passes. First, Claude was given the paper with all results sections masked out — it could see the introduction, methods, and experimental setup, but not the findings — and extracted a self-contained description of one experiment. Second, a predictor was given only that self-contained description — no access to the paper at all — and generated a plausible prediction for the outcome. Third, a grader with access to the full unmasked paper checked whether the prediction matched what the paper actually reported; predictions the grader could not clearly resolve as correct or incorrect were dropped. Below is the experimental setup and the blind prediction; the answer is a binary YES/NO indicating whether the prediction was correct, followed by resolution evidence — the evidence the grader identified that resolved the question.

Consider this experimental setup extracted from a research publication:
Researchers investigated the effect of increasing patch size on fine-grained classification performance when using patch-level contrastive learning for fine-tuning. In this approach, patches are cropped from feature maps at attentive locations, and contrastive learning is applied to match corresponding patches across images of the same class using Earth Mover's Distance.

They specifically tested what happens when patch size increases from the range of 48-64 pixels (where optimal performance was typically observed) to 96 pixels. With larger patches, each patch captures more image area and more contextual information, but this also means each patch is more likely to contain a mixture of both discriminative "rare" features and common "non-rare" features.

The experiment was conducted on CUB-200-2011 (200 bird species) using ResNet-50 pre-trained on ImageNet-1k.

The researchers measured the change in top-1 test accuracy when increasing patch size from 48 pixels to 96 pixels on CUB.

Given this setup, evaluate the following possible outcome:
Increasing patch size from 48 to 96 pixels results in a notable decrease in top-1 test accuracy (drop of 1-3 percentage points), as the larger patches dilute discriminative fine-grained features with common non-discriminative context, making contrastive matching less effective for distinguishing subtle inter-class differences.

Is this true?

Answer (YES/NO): NO